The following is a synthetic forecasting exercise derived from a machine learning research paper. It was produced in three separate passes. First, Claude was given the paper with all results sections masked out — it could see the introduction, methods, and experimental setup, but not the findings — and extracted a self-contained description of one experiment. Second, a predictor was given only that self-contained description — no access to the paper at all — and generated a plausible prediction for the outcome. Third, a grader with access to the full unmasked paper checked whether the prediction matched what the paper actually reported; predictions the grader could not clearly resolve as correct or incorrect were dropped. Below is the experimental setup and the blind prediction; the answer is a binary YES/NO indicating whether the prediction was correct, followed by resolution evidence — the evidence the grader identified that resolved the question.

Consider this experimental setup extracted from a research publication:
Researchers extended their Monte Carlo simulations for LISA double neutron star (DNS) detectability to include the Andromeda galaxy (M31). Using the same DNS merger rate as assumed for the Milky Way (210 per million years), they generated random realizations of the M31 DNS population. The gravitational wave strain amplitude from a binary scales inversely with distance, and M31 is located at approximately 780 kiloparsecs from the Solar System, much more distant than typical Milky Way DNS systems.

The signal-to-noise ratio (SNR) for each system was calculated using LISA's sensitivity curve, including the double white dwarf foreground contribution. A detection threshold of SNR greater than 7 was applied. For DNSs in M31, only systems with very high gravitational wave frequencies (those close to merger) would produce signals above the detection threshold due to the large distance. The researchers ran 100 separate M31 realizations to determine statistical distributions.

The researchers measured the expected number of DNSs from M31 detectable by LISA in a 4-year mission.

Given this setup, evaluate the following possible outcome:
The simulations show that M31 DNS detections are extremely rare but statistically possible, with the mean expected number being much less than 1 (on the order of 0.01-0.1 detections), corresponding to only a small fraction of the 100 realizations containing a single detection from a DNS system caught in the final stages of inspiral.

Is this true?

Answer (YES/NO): NO